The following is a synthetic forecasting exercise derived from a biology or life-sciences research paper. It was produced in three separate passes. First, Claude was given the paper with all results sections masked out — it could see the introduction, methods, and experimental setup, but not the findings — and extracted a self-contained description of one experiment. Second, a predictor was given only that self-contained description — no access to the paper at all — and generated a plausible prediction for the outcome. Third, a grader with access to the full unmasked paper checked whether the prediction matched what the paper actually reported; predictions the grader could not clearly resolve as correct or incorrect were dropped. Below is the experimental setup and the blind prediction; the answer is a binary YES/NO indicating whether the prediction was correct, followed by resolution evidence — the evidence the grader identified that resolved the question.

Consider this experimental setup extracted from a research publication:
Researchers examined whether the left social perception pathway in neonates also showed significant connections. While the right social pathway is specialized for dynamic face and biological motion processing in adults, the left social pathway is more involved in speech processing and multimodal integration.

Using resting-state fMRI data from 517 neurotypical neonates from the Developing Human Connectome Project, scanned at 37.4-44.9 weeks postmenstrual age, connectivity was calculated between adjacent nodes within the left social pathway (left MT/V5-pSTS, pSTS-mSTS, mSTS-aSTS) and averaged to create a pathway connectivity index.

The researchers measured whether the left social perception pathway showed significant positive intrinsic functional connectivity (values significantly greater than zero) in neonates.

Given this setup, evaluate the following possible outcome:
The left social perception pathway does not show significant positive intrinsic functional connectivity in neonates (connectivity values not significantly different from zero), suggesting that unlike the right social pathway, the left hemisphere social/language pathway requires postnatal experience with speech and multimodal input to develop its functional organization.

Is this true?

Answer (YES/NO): NO